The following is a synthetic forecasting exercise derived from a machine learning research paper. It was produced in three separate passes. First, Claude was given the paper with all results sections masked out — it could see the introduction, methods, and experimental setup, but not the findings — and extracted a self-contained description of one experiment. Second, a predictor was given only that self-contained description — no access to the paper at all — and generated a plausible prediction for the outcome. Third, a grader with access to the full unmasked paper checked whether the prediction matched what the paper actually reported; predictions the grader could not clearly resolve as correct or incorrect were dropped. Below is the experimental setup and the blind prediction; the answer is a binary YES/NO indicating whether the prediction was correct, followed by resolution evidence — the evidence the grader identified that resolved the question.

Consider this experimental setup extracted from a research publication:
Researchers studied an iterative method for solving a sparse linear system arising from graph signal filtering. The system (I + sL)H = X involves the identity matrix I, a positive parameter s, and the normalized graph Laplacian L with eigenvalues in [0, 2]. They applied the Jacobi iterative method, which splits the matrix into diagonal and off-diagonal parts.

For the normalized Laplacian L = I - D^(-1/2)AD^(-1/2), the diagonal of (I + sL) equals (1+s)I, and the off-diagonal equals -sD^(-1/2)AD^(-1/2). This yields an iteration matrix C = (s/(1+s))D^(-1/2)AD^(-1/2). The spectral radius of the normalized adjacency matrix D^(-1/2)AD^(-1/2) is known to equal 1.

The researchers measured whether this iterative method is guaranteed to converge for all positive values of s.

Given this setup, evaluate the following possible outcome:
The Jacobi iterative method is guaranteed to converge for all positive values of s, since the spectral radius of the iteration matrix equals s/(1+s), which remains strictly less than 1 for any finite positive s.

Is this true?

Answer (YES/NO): YES